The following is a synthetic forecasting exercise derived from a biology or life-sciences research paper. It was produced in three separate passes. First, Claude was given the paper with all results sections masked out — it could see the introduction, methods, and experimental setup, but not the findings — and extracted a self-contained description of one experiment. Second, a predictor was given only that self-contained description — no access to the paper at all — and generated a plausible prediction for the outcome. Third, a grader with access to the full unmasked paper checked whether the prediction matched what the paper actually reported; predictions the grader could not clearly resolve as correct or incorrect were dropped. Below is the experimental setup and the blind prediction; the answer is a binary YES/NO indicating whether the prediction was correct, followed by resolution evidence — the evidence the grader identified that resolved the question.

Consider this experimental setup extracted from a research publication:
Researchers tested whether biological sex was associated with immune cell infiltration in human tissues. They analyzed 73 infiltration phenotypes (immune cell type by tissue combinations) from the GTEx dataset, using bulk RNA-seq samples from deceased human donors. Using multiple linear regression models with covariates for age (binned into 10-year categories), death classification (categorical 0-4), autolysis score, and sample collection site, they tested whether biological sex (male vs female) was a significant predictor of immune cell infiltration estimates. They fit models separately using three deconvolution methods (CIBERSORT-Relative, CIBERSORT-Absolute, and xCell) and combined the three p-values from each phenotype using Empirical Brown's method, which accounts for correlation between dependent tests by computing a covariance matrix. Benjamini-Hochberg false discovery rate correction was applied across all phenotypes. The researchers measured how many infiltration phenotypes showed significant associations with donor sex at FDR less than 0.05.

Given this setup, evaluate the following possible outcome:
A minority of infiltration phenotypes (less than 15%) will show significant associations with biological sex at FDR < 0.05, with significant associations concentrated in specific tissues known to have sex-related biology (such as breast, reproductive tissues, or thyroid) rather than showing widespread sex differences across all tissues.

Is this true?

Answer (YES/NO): NO